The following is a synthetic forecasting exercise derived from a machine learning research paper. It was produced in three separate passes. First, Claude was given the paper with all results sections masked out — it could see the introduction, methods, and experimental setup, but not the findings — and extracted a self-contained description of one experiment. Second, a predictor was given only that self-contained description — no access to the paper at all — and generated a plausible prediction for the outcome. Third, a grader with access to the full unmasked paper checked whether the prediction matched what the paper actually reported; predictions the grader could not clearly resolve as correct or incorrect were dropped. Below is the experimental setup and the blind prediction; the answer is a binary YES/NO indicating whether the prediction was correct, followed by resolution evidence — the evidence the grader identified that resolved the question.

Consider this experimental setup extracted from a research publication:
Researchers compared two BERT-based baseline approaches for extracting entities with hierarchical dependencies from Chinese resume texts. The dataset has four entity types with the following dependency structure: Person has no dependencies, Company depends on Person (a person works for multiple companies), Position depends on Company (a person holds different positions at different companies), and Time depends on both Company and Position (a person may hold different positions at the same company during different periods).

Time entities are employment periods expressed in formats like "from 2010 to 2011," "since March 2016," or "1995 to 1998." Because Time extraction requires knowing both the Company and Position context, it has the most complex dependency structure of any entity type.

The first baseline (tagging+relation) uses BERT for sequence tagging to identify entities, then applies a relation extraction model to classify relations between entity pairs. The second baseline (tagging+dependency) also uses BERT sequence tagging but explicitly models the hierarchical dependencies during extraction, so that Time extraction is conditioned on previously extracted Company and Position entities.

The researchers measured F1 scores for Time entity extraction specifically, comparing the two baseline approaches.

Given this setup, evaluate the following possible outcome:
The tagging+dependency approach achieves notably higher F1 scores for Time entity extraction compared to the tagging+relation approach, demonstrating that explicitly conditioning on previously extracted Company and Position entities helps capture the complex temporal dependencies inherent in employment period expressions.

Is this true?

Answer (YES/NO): NO